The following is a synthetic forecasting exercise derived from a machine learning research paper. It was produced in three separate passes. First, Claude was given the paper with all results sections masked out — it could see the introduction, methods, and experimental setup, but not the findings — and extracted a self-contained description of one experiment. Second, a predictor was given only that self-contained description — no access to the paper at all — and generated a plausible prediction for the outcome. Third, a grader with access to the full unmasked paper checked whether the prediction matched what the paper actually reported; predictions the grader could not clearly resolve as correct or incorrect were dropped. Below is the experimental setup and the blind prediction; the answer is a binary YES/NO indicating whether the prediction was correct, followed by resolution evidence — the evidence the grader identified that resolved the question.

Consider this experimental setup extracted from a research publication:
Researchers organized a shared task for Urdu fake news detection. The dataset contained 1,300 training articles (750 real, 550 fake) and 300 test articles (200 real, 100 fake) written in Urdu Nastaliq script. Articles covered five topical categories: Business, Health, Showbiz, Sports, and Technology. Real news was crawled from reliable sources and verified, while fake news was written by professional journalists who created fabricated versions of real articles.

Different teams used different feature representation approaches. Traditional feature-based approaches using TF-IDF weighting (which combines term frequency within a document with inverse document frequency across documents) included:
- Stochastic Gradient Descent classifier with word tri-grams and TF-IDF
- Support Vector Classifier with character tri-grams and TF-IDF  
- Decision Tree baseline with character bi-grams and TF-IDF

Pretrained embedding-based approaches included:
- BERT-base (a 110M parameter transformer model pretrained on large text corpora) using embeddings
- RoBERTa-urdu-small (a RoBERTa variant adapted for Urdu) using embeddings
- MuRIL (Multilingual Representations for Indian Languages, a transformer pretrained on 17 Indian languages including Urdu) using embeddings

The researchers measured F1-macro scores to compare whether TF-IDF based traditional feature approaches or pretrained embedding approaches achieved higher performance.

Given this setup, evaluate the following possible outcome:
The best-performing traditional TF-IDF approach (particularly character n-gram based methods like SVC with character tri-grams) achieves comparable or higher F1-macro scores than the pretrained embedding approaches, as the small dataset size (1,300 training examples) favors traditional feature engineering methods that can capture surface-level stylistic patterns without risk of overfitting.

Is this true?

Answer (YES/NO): NO